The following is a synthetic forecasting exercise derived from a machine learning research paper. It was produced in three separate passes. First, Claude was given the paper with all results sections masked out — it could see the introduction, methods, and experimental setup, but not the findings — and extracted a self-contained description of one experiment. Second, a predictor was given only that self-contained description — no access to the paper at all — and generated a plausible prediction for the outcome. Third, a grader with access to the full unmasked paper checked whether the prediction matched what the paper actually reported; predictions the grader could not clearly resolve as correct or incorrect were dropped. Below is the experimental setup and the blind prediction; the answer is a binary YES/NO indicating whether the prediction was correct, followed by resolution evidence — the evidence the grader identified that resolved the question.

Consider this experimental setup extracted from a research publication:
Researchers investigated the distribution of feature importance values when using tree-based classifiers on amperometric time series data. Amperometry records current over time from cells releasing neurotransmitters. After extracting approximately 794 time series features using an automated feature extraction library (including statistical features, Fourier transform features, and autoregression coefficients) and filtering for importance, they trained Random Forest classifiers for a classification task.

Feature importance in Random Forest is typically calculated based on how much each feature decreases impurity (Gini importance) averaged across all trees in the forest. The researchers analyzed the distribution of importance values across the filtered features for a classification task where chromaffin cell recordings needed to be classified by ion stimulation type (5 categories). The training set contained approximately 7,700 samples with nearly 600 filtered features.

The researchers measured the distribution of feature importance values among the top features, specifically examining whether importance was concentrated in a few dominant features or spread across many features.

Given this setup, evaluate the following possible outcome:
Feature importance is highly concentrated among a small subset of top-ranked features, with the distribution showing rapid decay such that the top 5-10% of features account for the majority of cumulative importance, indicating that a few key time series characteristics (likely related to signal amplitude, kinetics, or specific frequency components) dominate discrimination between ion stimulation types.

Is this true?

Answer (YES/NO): NO